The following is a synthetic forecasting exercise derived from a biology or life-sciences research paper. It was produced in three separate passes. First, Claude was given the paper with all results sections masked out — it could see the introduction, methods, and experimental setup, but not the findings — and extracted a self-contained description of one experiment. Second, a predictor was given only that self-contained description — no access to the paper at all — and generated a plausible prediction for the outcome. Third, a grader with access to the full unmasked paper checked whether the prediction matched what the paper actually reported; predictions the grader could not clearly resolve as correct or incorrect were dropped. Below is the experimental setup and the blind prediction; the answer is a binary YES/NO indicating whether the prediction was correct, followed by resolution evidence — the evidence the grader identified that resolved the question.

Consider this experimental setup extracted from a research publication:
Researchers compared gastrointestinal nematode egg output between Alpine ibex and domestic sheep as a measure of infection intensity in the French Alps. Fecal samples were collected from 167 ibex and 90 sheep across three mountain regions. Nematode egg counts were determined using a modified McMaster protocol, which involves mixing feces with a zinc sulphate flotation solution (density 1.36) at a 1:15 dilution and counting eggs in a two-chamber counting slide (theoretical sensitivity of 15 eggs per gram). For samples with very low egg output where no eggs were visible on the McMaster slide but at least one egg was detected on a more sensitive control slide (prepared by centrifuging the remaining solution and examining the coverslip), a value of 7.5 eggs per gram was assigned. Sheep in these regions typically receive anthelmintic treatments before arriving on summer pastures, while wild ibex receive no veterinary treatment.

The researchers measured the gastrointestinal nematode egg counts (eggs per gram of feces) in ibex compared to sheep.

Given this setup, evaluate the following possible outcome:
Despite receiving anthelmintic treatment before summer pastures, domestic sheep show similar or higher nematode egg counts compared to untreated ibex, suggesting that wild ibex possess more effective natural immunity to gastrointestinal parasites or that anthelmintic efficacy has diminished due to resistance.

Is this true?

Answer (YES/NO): NO